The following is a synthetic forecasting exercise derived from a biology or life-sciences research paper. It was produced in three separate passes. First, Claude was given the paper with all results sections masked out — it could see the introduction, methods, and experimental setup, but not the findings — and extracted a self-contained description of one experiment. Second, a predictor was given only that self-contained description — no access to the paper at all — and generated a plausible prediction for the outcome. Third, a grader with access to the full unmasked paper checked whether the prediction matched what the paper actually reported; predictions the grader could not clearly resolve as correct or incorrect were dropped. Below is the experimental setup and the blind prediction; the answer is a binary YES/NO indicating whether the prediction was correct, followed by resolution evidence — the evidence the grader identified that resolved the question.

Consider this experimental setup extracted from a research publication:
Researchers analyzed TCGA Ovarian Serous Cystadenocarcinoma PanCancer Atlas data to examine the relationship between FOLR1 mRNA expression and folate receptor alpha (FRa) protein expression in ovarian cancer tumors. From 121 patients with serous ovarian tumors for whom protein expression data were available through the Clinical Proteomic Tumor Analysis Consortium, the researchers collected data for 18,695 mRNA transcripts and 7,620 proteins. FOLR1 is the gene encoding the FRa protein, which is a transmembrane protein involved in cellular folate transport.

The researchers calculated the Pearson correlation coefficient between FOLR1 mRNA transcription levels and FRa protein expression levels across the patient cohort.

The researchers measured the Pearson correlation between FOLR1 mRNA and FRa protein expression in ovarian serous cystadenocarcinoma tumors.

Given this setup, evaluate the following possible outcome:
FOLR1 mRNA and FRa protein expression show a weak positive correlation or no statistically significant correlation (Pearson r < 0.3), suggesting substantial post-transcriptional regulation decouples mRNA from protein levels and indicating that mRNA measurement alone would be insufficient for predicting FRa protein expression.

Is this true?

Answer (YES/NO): NO